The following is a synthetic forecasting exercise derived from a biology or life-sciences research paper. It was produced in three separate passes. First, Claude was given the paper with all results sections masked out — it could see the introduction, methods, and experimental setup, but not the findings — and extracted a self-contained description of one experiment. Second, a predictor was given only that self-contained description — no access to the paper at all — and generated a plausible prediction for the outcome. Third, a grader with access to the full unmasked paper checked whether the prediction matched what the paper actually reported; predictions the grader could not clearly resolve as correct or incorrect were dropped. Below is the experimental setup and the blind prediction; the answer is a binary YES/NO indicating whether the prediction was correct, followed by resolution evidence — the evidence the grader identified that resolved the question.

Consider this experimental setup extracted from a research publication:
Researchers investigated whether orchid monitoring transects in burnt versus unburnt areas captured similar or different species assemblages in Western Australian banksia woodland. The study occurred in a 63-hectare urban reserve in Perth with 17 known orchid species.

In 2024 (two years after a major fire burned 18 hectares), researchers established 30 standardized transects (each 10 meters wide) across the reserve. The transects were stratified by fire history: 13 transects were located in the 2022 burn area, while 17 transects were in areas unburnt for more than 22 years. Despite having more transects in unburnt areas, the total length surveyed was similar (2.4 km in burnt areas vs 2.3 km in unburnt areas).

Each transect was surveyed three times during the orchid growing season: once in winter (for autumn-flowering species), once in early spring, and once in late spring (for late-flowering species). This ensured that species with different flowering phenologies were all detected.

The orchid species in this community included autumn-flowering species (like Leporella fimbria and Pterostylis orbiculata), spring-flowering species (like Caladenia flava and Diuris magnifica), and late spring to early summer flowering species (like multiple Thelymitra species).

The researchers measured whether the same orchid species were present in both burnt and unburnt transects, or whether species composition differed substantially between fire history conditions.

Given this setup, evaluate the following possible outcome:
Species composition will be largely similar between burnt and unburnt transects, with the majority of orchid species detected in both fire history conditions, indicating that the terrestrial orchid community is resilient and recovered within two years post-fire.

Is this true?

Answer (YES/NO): NO